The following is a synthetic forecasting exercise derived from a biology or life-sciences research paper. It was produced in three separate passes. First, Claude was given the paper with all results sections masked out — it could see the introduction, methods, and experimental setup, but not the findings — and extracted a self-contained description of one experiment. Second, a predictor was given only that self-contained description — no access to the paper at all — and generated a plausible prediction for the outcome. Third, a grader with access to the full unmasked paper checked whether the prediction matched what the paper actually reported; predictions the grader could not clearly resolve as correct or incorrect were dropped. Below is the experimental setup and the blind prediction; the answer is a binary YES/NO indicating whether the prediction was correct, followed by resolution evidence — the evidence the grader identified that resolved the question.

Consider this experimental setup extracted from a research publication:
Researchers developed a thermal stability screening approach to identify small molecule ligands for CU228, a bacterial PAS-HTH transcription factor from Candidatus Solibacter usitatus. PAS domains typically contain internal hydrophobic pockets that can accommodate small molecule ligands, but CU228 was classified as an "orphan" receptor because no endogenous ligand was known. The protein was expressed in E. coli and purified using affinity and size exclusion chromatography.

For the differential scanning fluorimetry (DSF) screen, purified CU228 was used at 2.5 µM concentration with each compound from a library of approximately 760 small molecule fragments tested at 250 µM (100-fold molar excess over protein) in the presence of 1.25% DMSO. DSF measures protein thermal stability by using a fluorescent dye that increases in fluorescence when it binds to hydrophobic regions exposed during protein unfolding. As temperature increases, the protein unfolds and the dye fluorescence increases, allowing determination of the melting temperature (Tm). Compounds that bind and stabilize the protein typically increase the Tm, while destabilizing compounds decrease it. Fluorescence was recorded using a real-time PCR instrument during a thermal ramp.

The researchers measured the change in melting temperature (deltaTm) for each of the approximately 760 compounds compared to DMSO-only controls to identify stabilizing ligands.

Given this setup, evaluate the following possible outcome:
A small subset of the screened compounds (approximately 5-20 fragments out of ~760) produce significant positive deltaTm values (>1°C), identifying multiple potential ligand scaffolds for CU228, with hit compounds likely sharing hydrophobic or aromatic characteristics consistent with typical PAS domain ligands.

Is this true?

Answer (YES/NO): NO